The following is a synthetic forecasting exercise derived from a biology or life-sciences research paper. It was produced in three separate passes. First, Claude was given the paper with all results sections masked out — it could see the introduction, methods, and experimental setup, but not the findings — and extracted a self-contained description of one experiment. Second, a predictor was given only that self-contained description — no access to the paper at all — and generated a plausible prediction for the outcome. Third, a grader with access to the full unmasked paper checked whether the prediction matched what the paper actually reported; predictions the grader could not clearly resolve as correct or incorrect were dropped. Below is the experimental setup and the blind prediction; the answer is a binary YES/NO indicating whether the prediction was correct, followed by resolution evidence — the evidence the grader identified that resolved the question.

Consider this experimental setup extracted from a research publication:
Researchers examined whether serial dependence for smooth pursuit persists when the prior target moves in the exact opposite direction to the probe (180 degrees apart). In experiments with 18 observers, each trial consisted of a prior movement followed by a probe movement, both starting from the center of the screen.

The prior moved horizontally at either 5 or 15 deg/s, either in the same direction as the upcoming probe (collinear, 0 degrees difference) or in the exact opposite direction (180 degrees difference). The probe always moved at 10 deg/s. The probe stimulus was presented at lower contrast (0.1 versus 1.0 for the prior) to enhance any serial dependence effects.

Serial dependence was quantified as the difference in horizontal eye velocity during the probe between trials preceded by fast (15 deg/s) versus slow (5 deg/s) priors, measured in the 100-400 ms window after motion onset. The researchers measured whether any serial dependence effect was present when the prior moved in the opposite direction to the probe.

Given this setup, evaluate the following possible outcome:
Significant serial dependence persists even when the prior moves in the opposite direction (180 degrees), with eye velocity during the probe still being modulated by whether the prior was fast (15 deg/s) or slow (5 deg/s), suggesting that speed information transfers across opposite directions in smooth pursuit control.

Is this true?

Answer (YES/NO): YES